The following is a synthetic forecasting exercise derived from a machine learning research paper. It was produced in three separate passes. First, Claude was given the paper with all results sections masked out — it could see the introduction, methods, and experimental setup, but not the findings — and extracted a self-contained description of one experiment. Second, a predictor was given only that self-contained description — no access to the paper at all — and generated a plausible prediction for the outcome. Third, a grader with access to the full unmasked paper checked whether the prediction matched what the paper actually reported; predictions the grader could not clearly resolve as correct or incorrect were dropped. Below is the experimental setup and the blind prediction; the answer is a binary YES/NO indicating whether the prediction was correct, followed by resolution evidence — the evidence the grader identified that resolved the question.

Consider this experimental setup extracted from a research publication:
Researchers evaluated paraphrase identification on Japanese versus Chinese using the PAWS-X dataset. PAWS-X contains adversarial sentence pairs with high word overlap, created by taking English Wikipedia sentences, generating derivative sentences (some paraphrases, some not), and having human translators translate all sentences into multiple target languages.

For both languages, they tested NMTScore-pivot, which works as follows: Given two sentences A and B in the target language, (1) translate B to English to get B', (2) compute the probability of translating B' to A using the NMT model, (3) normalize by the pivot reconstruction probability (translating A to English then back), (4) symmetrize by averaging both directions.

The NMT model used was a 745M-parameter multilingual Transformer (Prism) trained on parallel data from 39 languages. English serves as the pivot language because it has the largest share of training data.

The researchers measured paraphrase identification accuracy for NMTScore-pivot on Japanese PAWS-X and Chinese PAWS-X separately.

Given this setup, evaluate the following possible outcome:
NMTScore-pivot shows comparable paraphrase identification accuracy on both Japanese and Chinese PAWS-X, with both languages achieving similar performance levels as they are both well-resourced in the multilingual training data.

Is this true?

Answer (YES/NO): NO